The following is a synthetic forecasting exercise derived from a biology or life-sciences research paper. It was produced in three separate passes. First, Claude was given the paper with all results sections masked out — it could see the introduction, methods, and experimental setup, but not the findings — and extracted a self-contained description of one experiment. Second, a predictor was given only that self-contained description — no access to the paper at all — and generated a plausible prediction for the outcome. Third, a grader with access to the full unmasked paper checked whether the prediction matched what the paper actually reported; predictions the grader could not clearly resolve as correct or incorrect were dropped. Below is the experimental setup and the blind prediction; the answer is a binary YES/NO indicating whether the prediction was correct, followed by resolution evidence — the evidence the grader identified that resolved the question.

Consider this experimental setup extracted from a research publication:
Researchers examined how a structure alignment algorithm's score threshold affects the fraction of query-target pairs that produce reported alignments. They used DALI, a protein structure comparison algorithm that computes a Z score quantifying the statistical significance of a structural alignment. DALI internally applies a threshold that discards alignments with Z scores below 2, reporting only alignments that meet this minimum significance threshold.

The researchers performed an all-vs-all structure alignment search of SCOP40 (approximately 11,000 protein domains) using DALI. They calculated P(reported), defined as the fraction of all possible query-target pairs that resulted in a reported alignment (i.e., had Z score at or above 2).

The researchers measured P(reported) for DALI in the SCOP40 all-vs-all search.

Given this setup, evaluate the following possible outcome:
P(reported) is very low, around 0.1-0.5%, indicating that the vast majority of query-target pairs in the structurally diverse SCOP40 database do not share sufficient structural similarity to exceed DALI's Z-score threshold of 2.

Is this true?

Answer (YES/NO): NO